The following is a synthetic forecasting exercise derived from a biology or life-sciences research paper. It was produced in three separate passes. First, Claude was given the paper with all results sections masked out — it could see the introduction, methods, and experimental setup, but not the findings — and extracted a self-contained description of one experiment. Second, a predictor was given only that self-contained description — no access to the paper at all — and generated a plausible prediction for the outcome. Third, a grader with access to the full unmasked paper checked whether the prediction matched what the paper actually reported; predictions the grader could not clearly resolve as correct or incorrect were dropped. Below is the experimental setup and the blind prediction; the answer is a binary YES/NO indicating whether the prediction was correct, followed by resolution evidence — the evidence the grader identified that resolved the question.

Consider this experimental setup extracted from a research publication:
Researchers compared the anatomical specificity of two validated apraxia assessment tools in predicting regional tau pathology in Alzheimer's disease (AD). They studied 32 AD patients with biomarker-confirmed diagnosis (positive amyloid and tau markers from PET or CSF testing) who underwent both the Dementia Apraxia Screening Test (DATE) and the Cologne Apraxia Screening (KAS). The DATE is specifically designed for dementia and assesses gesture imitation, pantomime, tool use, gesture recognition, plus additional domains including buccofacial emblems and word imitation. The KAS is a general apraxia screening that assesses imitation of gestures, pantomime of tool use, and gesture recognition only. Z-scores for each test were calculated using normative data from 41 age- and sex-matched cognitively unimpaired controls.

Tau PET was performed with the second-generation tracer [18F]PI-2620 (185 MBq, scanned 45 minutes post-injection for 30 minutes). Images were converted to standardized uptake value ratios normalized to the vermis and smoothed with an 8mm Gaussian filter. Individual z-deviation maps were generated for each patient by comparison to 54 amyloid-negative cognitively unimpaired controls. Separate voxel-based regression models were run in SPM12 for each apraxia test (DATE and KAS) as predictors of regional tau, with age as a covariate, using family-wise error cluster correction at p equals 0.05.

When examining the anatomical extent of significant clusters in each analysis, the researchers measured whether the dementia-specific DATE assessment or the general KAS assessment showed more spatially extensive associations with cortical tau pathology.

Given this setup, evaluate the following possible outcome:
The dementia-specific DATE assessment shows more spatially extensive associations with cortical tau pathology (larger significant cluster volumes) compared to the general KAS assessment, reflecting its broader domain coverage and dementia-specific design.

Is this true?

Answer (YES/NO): NO